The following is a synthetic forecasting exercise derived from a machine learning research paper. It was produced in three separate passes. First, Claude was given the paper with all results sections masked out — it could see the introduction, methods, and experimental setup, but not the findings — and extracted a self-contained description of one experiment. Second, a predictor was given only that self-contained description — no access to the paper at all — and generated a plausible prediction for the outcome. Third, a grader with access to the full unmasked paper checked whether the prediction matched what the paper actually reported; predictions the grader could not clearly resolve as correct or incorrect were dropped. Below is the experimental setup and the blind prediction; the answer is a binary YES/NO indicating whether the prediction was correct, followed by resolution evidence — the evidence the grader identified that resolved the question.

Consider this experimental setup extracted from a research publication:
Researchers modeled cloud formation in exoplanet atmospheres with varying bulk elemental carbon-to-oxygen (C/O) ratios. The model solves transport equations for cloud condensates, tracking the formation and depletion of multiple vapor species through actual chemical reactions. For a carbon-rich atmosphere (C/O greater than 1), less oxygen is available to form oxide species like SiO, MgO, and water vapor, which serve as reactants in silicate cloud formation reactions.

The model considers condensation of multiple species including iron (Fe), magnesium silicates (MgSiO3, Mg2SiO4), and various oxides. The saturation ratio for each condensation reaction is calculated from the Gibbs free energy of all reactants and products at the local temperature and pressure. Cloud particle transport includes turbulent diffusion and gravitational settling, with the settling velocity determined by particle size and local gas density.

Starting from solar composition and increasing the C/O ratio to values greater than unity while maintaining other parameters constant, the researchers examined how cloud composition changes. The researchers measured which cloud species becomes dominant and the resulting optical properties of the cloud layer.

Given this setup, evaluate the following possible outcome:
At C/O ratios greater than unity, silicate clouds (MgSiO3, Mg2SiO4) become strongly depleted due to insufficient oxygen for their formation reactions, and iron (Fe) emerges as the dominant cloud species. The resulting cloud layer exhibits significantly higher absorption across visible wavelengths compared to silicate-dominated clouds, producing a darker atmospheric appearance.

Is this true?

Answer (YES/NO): YES